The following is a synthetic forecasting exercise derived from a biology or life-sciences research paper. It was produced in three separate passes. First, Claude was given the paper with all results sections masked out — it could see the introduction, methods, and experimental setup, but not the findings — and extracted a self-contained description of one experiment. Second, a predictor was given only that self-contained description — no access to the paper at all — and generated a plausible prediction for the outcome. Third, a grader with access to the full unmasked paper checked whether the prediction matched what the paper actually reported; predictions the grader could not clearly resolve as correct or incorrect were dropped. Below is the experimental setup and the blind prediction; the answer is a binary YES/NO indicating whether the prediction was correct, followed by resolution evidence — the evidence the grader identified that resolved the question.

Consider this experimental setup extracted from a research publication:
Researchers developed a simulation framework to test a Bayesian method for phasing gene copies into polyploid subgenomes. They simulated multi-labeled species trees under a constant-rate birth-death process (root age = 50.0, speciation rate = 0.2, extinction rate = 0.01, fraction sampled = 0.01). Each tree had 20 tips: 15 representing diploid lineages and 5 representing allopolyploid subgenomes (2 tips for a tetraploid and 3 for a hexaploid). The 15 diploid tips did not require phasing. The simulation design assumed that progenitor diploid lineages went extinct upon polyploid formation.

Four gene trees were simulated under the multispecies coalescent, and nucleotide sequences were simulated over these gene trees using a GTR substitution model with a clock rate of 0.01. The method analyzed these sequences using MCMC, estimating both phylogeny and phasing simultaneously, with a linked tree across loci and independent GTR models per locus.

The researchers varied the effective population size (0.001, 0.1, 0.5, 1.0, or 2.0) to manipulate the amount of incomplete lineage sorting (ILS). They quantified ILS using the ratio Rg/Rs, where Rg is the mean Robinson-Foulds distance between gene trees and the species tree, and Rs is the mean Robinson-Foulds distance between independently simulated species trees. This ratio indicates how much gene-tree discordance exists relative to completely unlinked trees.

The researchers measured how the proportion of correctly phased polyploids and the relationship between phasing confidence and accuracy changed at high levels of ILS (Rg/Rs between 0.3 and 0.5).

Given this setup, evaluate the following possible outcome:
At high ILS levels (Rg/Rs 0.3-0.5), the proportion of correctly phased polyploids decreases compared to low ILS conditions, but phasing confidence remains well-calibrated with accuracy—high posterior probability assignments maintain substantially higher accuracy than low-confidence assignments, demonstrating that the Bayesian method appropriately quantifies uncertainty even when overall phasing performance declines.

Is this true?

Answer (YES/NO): NO